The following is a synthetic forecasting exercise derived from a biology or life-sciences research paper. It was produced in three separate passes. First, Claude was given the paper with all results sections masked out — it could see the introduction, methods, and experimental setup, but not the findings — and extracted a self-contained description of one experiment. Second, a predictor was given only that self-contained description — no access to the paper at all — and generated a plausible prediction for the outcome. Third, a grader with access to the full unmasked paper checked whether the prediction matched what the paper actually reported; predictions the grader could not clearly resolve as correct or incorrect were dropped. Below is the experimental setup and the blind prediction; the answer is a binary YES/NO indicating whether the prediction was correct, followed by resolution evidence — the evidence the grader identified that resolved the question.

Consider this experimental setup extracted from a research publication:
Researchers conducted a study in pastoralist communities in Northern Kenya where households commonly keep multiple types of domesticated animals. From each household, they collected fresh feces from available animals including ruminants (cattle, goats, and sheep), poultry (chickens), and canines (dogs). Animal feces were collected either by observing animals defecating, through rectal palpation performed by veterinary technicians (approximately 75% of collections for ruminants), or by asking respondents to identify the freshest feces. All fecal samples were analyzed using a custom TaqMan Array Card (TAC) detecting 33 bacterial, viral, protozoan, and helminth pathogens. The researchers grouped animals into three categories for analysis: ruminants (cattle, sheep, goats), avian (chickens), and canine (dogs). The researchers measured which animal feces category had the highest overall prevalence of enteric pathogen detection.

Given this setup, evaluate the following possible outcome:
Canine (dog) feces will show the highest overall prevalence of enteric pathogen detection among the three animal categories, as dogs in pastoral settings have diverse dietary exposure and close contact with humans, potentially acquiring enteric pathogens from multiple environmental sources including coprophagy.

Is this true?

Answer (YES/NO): YES